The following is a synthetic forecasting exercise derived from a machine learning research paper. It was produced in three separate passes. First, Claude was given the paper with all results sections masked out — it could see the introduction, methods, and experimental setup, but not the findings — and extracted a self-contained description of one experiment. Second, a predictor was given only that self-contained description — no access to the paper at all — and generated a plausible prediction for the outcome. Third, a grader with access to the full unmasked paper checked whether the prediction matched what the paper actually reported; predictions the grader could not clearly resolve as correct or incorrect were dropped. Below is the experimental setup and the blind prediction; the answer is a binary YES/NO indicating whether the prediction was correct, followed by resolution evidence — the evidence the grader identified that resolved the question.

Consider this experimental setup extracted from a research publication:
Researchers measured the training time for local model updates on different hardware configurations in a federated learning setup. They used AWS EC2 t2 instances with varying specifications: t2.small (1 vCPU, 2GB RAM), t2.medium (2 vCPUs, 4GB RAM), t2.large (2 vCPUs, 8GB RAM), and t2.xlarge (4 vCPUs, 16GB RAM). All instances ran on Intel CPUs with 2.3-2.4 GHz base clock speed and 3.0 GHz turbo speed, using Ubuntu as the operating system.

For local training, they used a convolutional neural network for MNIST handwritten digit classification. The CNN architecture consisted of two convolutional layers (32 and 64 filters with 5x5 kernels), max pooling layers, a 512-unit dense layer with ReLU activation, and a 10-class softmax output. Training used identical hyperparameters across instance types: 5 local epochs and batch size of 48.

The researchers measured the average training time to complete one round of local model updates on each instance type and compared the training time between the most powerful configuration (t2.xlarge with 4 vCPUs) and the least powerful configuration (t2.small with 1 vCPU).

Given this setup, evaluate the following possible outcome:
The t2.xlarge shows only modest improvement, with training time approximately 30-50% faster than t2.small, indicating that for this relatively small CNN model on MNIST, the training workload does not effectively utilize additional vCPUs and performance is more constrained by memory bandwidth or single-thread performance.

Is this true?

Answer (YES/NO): NO